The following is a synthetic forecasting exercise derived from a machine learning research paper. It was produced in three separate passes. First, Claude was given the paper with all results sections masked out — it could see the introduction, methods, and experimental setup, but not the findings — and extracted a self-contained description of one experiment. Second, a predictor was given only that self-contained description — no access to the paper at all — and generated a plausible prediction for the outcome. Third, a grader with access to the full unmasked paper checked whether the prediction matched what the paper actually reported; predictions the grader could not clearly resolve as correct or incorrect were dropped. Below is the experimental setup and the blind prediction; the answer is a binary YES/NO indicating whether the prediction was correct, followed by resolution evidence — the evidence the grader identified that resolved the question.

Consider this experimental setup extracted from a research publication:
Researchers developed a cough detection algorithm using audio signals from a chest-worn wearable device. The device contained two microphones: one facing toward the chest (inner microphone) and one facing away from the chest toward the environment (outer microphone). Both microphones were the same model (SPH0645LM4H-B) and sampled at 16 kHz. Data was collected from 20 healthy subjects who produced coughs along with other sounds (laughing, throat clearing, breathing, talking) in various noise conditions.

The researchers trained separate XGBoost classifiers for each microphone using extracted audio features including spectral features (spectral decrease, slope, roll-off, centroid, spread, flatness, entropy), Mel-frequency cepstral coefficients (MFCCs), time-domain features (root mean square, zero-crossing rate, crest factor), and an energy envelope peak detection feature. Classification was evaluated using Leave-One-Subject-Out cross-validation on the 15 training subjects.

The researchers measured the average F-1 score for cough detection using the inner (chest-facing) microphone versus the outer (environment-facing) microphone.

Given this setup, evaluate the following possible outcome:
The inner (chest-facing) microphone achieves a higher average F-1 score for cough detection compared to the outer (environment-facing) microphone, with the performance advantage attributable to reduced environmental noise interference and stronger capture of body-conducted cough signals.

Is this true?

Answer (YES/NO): NO